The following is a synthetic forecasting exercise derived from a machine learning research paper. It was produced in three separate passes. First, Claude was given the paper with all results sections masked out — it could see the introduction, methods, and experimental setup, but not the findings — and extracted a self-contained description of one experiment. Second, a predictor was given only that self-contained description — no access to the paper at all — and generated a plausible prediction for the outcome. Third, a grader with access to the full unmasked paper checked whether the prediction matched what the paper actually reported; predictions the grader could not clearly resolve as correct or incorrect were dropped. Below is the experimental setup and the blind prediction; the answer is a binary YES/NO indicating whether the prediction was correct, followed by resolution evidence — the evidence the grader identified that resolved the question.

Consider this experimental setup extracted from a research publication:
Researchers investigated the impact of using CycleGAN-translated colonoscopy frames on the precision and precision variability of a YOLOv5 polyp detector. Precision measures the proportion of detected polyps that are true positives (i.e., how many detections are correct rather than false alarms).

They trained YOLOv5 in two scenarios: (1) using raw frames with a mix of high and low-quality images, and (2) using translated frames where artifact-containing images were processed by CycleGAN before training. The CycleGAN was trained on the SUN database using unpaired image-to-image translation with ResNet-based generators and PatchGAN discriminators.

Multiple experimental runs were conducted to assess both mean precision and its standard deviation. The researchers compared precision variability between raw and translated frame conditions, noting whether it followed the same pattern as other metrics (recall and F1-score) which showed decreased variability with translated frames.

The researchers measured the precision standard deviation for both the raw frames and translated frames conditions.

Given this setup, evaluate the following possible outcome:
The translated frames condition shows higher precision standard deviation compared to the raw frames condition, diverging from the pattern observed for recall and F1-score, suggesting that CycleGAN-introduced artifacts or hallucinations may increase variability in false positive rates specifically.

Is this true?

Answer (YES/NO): YES